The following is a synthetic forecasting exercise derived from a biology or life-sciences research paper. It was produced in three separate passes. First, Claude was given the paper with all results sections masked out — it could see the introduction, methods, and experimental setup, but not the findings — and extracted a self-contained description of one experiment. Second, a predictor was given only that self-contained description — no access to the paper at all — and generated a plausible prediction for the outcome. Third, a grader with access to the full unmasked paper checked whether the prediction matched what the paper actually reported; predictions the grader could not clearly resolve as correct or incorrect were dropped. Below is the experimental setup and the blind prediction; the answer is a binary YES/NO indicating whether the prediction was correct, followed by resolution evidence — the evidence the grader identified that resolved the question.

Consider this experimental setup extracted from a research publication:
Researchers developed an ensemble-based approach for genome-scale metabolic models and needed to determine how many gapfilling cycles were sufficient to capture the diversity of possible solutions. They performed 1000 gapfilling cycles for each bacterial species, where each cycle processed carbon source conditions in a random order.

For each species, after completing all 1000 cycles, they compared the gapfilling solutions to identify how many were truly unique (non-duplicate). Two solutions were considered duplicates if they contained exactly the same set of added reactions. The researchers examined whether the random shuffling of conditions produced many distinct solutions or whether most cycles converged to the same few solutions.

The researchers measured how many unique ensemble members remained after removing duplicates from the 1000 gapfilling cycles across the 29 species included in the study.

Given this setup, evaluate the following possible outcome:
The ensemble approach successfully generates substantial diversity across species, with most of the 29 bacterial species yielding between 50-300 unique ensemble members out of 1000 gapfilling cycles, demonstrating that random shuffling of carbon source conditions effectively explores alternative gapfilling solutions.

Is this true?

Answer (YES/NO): NO